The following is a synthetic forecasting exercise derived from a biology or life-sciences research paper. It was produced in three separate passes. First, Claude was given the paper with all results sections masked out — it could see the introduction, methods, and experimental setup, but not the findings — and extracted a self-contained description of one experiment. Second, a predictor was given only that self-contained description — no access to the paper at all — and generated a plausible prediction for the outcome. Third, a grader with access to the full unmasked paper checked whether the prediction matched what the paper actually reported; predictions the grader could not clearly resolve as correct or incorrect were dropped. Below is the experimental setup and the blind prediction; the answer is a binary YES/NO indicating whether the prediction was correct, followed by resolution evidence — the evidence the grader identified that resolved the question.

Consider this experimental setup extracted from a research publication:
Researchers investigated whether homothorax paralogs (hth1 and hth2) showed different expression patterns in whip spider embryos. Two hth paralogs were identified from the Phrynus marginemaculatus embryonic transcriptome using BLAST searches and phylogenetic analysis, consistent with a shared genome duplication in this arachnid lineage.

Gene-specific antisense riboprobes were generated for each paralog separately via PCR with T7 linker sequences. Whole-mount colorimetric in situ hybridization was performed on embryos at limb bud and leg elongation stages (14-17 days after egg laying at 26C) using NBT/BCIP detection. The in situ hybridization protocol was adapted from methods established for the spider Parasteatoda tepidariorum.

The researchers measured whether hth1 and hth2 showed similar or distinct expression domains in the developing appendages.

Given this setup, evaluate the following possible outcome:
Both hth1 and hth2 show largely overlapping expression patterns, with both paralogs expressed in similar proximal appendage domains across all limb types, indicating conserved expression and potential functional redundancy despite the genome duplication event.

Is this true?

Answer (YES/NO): NO